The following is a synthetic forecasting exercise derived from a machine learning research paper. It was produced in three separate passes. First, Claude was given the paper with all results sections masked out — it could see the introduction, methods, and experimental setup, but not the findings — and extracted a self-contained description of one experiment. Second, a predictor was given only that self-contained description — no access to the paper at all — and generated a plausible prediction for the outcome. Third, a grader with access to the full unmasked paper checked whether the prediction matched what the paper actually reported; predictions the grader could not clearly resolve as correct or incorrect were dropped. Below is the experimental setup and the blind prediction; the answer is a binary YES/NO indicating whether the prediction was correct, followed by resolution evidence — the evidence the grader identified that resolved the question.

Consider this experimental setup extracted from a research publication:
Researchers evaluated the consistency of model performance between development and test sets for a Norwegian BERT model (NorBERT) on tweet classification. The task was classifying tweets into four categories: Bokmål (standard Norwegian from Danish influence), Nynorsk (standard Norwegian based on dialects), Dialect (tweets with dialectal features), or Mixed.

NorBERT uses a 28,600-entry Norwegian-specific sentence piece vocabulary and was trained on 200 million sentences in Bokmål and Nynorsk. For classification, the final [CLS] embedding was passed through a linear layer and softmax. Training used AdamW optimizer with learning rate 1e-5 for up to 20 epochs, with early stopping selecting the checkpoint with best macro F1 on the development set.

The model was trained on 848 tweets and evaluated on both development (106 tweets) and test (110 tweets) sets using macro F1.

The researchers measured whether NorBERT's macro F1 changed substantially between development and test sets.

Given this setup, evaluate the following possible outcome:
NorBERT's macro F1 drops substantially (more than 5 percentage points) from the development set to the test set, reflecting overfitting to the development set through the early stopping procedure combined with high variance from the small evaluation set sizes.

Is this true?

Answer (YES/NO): NO